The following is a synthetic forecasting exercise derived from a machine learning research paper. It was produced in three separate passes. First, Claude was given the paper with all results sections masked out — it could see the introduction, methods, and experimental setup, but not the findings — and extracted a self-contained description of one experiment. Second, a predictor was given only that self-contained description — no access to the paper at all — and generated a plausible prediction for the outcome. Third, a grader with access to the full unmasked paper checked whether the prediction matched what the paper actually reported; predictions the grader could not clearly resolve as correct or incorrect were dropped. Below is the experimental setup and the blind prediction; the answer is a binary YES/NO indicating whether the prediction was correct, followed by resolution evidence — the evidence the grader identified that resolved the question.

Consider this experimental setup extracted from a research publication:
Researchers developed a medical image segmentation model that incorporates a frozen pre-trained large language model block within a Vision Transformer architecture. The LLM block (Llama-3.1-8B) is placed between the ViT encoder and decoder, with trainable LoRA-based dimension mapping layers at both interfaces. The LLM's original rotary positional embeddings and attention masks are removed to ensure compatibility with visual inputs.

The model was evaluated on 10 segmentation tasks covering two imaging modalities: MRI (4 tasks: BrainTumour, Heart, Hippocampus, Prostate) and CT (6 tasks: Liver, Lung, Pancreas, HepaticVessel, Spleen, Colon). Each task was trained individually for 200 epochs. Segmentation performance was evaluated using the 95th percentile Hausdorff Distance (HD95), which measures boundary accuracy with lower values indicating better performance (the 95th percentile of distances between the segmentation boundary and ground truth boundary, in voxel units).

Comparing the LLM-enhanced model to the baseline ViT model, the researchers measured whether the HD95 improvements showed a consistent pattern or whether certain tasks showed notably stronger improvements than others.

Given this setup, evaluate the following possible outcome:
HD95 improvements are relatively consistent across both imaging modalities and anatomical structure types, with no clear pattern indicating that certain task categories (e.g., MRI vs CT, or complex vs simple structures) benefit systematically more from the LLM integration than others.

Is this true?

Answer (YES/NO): YES